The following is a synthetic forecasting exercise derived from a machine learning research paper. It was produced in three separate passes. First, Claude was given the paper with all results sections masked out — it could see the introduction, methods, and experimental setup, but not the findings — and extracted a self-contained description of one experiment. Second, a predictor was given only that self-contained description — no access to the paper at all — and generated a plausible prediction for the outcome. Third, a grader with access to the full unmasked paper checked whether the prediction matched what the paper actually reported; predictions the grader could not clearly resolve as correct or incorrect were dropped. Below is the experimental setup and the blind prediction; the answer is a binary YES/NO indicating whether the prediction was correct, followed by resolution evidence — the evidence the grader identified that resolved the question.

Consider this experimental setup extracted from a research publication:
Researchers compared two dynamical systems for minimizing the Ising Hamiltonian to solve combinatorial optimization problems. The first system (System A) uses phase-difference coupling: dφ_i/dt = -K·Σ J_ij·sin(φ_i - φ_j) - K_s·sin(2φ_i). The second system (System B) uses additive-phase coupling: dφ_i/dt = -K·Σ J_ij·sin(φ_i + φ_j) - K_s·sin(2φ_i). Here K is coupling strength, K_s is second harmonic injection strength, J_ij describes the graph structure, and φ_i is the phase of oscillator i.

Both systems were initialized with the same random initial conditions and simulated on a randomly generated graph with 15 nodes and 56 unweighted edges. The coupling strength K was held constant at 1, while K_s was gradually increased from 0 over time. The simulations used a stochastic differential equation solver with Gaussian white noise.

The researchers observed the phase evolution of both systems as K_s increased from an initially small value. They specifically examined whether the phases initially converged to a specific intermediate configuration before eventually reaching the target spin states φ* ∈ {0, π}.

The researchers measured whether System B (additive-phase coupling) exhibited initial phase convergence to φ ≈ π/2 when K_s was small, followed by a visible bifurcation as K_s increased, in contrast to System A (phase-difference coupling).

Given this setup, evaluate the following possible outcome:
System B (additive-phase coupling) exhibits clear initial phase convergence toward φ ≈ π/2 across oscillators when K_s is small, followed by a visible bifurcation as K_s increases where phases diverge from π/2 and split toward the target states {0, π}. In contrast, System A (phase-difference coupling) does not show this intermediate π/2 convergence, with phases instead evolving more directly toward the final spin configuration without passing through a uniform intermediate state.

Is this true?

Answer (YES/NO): YES